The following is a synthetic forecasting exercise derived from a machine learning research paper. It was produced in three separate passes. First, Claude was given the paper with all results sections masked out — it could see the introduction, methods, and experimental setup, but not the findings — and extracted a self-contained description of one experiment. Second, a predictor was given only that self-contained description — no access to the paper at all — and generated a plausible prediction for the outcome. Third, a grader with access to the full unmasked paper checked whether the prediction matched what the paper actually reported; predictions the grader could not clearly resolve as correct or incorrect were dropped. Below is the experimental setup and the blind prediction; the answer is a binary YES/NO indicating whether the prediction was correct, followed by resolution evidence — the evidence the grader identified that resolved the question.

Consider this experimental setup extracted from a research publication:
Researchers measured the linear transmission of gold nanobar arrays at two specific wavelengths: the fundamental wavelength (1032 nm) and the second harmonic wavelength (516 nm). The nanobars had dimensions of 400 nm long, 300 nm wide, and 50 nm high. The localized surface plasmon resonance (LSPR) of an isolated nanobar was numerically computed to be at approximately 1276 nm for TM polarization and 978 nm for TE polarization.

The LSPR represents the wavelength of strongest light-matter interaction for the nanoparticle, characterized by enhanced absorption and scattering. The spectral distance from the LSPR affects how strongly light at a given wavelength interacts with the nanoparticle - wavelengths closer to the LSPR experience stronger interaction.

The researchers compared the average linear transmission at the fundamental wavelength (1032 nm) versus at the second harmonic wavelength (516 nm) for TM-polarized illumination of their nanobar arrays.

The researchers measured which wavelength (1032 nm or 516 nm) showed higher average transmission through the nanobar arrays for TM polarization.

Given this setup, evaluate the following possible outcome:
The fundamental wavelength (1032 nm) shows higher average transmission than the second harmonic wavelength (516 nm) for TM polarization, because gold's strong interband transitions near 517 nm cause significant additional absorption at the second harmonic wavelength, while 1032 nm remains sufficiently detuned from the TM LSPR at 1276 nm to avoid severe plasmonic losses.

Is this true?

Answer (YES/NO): NO